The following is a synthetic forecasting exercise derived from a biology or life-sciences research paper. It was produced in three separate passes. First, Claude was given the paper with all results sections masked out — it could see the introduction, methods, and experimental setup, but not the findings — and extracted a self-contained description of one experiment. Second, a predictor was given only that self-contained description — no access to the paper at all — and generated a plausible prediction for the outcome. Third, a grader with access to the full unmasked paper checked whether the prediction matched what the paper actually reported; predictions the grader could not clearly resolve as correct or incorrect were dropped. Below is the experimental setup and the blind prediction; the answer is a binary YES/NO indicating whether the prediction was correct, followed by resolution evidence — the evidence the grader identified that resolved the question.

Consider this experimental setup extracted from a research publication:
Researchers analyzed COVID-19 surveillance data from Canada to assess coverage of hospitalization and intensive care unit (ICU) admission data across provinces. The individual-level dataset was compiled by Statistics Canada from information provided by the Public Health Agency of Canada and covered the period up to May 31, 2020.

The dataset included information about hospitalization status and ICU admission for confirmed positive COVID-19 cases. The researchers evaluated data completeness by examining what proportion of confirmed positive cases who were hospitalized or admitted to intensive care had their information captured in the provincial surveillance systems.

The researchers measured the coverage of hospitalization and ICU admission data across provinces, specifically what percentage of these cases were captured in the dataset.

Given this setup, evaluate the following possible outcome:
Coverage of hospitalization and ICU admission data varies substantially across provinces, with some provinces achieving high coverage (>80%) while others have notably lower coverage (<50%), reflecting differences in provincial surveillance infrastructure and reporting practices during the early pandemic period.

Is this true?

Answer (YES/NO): NO